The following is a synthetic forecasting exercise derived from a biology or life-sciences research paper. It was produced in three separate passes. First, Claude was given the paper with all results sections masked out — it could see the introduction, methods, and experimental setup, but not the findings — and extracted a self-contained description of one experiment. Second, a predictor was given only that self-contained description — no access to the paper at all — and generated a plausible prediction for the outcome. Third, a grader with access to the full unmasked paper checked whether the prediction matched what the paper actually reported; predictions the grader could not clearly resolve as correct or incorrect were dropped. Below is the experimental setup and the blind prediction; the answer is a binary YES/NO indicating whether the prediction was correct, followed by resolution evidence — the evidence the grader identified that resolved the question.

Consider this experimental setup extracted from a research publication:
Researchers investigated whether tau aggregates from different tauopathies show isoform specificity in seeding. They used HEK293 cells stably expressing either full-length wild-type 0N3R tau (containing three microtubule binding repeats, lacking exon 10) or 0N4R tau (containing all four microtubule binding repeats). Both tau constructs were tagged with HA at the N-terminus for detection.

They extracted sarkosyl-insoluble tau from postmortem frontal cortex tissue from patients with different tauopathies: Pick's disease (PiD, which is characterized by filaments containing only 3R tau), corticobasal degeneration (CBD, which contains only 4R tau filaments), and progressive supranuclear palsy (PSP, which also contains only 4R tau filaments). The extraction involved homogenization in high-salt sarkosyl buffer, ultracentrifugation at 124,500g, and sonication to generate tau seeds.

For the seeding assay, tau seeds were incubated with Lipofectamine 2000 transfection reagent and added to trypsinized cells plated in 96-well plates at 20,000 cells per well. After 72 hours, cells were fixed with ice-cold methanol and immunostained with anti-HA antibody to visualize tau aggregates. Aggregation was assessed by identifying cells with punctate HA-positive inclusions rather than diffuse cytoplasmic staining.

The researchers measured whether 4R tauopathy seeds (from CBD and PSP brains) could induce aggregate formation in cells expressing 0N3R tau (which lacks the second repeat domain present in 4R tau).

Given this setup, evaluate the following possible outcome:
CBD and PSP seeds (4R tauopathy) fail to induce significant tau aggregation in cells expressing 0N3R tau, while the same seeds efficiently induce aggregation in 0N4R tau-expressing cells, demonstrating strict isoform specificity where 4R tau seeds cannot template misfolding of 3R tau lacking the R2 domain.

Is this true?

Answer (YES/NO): YES